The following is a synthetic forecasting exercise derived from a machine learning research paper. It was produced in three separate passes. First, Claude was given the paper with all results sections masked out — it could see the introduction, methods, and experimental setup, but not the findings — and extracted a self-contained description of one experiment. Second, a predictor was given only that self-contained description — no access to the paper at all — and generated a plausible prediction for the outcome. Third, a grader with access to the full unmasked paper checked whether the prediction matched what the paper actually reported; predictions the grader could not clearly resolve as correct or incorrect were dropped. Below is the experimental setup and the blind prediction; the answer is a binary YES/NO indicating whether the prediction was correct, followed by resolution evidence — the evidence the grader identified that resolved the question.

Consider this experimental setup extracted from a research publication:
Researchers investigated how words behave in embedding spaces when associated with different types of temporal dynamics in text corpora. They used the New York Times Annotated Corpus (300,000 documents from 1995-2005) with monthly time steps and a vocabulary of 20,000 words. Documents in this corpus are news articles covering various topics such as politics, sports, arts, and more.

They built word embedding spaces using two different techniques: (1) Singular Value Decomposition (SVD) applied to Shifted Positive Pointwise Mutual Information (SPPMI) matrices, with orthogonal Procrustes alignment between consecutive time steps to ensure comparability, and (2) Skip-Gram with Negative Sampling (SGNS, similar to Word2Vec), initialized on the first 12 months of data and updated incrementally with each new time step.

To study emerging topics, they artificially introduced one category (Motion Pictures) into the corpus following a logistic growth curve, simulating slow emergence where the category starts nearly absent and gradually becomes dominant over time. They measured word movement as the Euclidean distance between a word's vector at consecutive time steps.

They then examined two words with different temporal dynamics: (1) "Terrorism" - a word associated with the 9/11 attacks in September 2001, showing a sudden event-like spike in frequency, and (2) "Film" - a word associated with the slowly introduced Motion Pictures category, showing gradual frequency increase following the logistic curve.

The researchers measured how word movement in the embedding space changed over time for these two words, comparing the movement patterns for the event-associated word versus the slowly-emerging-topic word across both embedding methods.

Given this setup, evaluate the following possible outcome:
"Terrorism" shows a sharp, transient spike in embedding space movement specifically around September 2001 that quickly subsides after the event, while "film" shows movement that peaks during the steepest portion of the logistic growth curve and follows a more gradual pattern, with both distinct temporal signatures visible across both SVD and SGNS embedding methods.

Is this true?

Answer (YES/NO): NO